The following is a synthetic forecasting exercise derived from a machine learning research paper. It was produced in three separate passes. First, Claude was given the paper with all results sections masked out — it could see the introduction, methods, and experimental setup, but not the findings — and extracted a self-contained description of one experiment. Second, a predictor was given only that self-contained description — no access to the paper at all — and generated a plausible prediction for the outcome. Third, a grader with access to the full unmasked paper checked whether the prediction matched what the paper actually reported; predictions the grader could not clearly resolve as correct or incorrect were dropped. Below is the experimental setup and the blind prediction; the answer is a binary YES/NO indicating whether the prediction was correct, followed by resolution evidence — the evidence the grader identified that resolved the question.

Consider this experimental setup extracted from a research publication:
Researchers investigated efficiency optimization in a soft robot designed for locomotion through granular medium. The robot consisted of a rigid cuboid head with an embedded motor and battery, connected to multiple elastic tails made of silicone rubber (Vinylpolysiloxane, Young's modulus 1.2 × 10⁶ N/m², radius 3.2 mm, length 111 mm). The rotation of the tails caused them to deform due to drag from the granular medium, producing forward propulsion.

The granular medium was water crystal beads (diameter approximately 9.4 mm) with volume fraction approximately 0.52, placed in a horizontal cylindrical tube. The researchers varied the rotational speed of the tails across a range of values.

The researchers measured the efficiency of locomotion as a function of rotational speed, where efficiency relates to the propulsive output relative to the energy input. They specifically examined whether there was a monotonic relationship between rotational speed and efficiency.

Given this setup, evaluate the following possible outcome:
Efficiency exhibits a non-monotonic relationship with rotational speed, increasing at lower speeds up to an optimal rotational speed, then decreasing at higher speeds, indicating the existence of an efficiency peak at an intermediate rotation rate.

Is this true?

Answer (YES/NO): YES